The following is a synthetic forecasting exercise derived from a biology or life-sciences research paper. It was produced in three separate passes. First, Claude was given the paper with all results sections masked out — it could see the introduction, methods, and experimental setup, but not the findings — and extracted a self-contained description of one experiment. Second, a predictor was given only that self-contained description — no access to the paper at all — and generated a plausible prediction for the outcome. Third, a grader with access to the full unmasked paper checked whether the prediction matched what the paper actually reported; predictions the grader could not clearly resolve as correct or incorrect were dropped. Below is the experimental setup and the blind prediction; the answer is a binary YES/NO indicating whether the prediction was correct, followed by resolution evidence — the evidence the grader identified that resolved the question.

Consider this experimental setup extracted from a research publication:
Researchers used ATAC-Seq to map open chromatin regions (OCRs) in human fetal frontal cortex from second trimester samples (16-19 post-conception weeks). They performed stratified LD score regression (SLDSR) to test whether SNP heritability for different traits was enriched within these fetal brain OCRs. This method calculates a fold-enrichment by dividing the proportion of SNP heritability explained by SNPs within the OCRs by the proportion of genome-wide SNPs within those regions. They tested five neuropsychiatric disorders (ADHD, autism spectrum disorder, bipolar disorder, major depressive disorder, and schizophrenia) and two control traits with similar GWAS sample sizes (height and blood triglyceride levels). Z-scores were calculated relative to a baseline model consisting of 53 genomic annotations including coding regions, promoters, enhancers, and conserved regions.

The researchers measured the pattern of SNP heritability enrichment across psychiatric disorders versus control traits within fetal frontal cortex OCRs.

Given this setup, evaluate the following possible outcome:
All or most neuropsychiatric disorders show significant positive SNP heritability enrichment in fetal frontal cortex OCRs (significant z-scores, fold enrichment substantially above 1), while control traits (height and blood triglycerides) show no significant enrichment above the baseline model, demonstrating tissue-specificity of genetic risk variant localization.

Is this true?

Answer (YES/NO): YES